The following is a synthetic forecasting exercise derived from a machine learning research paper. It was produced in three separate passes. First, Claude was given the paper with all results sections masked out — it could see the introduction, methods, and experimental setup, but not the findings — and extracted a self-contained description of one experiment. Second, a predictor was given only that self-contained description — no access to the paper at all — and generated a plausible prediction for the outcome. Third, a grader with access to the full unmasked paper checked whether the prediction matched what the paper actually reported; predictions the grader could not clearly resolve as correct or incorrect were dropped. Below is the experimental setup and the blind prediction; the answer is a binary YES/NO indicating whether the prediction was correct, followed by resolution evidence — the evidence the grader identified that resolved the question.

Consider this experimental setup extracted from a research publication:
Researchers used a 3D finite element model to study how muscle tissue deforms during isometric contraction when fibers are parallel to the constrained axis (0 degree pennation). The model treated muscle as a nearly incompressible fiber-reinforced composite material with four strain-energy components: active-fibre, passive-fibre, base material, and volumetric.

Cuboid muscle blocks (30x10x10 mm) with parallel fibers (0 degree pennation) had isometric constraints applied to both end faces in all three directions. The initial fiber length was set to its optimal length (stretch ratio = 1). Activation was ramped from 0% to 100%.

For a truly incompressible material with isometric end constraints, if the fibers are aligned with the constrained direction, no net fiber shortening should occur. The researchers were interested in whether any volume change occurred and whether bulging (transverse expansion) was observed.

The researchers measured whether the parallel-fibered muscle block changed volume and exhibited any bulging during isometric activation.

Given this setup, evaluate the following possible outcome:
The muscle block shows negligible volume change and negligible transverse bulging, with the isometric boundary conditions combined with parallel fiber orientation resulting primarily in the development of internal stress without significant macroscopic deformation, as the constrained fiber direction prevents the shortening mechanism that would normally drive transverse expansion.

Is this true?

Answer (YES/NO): NO